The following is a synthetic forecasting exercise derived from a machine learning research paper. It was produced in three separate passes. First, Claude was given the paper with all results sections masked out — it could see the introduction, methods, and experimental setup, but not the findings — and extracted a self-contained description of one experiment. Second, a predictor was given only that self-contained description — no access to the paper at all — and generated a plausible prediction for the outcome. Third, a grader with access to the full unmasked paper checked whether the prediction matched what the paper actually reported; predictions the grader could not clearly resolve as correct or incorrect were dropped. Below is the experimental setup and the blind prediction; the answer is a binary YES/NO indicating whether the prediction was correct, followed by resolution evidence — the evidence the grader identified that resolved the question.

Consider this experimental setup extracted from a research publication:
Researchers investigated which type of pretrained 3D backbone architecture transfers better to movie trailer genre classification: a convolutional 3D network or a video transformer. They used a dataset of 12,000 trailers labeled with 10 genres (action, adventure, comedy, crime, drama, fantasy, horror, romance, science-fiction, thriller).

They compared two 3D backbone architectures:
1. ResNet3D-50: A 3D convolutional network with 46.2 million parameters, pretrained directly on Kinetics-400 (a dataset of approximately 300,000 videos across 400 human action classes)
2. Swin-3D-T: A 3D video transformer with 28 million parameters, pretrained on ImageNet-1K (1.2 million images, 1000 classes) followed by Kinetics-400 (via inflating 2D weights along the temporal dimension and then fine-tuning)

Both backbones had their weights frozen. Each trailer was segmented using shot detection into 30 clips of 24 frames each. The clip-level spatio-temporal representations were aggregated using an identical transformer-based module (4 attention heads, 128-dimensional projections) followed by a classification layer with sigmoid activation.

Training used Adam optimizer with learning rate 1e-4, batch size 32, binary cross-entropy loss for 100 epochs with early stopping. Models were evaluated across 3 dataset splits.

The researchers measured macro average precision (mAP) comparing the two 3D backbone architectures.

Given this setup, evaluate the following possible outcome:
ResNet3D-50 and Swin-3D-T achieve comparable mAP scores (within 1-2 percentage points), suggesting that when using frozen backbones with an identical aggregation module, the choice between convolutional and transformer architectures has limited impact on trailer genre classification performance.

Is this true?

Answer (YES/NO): NO